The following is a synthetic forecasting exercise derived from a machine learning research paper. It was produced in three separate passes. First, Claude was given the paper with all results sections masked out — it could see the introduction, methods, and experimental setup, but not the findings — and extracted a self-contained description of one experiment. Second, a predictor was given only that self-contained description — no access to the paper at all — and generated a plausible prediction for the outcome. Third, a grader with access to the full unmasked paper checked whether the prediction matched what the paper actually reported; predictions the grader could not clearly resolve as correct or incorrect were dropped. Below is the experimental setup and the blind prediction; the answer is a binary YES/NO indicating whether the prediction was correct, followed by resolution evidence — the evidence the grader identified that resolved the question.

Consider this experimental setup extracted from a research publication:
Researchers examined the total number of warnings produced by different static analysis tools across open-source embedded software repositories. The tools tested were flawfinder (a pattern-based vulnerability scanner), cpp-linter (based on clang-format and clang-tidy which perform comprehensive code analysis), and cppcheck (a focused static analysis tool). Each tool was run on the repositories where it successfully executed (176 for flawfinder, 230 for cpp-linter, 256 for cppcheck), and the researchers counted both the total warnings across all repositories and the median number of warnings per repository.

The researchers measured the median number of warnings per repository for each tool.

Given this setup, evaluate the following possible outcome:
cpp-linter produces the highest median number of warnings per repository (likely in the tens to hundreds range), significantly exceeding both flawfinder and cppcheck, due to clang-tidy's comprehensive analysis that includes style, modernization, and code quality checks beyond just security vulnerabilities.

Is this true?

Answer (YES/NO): YES